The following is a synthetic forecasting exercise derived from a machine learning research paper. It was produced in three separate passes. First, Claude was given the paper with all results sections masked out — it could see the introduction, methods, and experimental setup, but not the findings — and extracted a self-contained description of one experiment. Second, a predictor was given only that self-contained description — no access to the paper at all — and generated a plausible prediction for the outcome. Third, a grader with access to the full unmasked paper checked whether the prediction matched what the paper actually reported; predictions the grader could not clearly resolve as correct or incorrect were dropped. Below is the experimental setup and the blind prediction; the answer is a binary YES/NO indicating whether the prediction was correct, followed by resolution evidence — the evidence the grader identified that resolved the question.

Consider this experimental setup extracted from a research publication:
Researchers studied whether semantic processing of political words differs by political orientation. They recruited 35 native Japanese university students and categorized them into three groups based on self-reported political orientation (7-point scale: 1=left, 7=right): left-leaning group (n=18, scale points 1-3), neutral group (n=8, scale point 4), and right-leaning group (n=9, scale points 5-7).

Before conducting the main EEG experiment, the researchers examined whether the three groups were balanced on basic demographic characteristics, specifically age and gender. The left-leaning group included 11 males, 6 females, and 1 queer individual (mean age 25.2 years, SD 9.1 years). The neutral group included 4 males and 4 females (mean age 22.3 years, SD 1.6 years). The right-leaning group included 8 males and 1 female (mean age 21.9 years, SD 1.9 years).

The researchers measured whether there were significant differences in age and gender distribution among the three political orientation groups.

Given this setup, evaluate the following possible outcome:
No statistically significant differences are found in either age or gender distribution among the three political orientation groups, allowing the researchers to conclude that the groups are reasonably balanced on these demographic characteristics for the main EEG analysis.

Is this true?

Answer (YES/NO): YES